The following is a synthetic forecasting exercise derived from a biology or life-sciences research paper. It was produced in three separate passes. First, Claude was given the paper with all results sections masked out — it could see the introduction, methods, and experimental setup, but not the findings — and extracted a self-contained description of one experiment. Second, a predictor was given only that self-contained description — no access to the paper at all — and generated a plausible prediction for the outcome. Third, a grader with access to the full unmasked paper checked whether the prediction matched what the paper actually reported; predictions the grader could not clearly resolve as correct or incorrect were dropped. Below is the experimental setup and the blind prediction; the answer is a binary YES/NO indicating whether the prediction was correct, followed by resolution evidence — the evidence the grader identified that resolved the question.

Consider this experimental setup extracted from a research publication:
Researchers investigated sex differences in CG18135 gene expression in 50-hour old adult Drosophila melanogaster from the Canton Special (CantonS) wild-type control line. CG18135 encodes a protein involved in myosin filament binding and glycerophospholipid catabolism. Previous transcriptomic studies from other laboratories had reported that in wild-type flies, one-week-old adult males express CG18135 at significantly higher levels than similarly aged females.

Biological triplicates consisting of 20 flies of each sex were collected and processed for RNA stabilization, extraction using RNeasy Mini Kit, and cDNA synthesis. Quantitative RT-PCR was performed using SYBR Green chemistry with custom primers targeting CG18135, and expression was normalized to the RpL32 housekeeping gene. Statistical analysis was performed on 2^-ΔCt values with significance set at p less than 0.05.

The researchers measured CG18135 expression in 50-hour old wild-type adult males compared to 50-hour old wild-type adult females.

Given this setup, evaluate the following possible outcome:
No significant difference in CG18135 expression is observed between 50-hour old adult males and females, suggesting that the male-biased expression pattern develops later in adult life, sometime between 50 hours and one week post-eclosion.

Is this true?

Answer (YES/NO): NO